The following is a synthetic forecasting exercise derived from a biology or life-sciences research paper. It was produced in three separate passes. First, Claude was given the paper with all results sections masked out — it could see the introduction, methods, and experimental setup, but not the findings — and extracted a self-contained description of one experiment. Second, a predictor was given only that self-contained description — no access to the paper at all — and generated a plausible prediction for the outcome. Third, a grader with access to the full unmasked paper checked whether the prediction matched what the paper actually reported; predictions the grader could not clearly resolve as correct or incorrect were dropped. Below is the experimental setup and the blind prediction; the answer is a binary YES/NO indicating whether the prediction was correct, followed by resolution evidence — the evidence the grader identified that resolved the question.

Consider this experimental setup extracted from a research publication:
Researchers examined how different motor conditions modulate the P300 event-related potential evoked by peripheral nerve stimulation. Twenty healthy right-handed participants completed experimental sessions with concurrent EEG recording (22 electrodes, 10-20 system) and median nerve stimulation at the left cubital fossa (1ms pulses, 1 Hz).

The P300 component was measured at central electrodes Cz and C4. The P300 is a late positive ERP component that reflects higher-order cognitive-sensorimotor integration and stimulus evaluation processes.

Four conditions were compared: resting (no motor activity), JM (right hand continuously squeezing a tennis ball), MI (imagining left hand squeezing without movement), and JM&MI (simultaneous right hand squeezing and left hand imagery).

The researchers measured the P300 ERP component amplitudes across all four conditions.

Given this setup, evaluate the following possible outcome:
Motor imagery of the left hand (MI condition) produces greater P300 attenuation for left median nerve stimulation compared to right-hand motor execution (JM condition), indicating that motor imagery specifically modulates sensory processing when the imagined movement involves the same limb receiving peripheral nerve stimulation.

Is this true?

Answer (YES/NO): NO